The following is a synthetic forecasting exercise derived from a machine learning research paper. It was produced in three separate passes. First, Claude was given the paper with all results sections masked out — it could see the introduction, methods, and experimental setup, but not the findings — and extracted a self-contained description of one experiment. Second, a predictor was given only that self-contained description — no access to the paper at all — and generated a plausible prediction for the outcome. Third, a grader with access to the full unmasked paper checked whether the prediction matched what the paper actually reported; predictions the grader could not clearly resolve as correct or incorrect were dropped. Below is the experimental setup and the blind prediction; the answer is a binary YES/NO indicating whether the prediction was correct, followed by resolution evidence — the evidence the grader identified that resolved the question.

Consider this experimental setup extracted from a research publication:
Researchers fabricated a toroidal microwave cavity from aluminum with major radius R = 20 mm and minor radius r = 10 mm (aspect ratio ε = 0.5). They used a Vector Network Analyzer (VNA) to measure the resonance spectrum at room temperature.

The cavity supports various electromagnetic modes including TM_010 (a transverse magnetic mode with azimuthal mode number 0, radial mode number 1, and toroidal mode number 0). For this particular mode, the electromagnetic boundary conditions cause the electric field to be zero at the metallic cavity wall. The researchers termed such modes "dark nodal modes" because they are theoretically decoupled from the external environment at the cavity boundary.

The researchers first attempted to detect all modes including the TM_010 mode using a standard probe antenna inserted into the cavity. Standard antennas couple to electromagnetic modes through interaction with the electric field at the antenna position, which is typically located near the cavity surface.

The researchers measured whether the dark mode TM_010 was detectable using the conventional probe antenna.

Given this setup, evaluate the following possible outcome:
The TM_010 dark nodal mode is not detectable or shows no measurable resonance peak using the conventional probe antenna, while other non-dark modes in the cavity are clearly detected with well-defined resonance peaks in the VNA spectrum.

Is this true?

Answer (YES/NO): YES